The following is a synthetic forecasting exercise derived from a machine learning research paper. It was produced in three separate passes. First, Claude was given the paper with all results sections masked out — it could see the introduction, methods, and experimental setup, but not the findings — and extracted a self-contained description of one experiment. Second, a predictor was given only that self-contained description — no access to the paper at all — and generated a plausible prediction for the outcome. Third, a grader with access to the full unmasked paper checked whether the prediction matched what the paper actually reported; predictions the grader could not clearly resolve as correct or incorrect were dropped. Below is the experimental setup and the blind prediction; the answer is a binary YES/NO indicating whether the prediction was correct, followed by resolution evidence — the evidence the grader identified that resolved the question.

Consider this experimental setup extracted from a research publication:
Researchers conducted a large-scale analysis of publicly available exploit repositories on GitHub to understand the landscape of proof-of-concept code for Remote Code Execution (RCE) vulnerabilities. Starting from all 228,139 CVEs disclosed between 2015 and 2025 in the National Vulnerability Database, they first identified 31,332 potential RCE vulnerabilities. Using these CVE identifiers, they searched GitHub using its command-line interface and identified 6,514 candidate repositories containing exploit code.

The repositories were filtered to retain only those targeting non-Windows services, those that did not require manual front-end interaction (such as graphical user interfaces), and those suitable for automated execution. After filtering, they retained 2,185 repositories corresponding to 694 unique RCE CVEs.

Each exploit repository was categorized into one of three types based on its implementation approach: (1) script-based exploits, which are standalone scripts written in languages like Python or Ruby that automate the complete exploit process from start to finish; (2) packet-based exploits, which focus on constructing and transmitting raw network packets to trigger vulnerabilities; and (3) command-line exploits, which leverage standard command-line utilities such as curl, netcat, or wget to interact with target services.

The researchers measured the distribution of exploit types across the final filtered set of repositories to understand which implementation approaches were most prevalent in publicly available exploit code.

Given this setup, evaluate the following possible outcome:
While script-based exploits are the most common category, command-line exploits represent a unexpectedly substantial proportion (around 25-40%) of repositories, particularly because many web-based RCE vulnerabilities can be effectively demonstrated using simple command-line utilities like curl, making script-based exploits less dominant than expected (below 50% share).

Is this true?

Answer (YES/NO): NO